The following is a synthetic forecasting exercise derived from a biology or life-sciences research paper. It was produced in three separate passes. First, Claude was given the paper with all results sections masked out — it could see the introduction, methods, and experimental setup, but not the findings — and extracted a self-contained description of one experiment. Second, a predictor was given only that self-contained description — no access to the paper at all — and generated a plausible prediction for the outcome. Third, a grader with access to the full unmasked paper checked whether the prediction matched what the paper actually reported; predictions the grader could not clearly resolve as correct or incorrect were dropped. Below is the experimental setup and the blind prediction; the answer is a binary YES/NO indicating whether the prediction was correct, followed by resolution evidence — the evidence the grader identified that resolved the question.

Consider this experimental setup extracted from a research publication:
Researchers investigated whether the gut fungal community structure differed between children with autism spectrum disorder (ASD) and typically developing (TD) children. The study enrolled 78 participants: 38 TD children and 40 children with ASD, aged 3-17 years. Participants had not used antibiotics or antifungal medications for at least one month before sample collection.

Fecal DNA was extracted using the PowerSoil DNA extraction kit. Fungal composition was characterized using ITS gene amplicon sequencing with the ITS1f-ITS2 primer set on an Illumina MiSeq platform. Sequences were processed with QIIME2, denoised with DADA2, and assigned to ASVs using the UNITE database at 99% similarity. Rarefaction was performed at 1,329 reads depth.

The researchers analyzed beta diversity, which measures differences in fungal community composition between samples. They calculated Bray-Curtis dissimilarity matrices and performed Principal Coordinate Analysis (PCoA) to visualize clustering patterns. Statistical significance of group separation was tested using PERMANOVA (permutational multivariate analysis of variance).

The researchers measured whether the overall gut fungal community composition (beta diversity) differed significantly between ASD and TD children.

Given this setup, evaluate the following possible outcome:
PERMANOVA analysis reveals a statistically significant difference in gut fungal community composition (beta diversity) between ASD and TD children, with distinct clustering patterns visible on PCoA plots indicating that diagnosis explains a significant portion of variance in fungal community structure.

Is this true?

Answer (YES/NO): NO